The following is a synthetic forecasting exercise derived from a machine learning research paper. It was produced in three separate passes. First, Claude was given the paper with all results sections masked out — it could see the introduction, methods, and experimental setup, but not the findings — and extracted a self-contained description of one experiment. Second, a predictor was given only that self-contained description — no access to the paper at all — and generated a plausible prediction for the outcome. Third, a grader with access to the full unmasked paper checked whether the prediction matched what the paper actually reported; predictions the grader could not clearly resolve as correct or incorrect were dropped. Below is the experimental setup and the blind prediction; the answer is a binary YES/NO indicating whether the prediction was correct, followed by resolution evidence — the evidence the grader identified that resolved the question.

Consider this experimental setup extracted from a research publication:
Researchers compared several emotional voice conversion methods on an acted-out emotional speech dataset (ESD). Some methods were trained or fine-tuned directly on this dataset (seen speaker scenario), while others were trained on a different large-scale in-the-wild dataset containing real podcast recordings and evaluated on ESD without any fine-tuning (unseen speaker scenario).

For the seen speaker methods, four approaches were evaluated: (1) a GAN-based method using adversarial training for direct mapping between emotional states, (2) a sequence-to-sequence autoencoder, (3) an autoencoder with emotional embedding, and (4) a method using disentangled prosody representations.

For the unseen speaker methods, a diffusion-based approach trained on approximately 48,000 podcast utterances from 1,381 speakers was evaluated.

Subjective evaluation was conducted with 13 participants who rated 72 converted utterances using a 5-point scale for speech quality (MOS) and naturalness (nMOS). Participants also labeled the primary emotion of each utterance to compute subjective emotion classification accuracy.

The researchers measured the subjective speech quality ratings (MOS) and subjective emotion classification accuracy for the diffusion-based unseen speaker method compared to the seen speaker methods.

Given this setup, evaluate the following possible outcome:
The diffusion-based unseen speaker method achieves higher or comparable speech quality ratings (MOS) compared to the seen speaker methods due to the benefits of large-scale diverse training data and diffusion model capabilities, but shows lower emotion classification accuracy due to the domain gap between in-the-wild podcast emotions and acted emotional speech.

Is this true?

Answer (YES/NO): NO